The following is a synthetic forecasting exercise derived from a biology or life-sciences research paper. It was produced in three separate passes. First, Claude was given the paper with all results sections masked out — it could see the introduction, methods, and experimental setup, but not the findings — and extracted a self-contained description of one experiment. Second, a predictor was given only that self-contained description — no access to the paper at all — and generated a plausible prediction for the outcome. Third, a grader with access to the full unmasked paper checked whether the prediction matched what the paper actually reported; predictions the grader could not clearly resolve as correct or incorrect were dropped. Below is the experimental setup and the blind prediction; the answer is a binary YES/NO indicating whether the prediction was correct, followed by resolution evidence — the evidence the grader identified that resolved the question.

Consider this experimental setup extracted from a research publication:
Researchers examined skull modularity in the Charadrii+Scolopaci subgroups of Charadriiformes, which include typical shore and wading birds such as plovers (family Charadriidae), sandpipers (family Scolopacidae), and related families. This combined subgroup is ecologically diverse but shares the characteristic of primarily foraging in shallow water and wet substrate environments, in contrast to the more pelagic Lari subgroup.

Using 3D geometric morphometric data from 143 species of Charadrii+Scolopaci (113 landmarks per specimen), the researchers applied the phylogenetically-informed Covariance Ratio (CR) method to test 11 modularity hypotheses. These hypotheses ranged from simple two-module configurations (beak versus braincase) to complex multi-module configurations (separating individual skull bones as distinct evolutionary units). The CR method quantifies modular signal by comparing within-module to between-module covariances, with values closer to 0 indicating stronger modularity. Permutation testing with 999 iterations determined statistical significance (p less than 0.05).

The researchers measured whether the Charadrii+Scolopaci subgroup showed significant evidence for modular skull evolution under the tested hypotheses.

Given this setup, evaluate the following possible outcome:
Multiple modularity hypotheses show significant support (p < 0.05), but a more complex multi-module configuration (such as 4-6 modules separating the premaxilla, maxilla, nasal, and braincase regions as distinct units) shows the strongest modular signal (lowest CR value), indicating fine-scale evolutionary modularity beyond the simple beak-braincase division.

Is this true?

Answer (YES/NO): NO